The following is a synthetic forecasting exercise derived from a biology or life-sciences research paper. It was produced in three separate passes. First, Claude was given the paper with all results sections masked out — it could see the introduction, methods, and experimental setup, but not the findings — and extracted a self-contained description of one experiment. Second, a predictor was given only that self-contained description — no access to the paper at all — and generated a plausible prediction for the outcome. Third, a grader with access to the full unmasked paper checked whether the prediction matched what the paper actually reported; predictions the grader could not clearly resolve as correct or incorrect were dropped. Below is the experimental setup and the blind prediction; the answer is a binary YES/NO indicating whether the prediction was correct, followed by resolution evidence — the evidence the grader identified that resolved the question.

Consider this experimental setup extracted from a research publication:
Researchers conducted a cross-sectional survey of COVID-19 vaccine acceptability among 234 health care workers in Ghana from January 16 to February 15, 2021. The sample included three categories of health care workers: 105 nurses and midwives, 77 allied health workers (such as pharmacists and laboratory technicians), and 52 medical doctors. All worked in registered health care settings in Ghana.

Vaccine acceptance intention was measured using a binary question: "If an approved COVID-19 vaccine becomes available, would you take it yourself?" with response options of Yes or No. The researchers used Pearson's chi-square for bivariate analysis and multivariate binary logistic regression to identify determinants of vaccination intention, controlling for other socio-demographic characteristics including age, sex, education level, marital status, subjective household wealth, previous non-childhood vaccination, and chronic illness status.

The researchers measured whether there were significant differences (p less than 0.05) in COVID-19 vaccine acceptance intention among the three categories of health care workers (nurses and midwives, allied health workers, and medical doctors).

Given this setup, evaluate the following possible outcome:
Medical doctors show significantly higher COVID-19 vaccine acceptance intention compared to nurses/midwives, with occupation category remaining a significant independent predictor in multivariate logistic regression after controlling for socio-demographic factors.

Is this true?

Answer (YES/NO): YES